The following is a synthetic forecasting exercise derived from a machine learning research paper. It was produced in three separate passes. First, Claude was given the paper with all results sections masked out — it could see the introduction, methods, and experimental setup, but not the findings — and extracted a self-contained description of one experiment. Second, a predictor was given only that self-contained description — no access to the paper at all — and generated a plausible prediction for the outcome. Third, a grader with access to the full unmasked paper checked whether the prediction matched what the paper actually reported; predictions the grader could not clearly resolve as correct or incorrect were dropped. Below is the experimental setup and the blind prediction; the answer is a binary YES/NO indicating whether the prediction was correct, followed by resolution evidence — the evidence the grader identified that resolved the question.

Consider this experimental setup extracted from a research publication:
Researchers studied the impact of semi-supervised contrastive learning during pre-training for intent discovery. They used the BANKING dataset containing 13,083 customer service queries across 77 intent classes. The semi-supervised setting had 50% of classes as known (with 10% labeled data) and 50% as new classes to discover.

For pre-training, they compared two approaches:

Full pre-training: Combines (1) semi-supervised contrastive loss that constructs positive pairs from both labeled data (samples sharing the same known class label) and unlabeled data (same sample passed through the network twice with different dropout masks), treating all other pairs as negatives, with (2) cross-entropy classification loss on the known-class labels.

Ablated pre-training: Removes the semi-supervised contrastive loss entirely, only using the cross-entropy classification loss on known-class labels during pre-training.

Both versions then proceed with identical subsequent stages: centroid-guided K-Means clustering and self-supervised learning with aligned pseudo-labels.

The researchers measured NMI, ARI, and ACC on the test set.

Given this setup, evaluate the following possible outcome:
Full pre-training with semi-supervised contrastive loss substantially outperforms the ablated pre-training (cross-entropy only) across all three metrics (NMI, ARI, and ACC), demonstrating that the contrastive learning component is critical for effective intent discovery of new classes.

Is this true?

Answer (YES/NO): NO